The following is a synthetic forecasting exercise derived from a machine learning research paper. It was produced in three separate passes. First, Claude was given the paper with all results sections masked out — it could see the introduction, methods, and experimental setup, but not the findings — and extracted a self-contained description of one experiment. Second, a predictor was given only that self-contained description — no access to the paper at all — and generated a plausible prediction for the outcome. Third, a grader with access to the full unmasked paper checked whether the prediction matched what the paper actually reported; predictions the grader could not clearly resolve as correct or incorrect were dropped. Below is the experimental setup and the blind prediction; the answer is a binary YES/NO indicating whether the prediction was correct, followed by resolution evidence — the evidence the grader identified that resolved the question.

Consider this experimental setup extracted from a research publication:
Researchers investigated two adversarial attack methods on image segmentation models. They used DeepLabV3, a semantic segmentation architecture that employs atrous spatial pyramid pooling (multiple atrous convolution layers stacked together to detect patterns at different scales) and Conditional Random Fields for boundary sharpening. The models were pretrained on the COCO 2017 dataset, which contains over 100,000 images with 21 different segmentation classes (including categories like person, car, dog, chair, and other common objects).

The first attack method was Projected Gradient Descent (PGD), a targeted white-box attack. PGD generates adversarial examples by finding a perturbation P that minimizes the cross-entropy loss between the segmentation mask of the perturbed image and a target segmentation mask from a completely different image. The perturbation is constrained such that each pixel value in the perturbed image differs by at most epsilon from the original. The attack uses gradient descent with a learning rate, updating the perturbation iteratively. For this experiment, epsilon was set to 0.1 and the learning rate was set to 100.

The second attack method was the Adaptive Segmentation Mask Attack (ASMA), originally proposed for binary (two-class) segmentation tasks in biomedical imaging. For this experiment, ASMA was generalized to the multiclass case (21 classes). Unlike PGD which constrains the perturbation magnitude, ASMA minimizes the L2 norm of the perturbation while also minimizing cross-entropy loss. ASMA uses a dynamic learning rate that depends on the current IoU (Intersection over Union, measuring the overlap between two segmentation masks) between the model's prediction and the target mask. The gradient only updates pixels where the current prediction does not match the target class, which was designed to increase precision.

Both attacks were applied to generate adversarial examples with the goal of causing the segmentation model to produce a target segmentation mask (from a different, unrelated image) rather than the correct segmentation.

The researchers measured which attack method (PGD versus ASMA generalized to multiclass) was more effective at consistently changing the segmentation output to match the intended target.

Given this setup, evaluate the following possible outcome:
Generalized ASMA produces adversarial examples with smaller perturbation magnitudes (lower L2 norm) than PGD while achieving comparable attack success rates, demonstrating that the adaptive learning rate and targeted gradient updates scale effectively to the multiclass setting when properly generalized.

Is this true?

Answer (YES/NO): NO